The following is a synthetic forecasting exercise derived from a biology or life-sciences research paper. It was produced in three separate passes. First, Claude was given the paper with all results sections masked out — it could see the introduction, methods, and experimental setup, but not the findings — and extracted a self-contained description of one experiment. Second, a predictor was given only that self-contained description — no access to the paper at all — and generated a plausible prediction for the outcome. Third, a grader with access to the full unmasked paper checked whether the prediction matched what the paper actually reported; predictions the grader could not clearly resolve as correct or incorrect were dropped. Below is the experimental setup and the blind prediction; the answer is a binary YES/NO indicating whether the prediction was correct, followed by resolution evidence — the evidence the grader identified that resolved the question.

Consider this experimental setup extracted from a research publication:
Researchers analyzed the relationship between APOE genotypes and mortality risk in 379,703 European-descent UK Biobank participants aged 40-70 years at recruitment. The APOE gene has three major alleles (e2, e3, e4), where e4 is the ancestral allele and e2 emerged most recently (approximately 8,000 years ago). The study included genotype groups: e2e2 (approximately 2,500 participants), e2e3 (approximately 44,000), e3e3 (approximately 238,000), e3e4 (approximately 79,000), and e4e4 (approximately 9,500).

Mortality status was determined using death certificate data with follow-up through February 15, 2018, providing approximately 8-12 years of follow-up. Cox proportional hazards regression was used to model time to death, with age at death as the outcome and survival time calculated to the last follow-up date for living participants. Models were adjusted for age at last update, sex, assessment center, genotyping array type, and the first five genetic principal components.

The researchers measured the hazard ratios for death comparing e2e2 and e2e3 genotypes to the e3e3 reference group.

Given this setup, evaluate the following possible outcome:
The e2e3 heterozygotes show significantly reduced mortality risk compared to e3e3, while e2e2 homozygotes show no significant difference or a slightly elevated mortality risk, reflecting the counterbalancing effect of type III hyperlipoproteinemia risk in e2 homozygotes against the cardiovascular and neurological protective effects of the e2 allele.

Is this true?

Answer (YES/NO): NO